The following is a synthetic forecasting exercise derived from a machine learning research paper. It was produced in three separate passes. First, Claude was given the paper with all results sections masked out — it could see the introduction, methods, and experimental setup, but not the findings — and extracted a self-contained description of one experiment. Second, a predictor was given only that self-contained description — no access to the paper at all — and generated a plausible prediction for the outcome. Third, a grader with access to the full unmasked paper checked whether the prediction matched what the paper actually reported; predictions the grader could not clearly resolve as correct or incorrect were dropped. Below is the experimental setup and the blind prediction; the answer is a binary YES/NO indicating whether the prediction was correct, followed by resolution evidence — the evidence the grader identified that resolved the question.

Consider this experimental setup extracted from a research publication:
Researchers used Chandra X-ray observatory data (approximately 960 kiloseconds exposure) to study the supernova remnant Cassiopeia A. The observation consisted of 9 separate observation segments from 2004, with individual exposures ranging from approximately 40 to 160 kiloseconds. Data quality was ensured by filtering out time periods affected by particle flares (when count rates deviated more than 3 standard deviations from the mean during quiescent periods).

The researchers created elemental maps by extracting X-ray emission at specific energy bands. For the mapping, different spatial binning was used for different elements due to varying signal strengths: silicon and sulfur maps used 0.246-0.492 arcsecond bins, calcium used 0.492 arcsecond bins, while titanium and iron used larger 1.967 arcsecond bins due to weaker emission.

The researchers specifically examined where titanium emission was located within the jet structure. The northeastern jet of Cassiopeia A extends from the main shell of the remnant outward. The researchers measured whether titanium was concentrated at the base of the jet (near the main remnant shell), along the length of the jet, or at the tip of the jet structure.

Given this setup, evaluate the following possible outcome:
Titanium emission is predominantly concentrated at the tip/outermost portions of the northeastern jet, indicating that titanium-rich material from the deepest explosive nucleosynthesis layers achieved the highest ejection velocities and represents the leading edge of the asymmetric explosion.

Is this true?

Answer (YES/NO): YES